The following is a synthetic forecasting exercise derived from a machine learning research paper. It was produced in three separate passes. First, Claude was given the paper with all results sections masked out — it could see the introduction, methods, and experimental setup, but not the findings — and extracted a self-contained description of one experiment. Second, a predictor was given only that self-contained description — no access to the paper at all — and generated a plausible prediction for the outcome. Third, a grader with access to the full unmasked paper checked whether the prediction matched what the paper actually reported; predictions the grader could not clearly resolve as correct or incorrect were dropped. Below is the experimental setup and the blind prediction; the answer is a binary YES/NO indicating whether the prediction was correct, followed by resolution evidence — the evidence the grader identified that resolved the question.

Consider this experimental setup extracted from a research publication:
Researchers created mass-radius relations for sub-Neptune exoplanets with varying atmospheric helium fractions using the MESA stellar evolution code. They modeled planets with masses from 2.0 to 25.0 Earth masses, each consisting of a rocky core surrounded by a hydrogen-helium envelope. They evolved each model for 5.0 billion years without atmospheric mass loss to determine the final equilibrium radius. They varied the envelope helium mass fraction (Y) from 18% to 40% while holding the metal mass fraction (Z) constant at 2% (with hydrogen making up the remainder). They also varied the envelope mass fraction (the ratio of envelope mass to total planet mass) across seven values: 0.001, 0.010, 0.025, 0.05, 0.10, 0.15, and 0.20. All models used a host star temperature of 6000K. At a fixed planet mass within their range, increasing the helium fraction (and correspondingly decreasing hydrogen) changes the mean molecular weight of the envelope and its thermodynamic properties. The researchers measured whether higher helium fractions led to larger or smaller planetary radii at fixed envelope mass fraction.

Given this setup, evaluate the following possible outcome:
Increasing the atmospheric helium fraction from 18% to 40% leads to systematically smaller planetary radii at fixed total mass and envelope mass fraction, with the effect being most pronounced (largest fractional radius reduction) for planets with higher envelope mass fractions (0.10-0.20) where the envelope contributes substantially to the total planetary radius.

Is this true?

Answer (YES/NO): YES